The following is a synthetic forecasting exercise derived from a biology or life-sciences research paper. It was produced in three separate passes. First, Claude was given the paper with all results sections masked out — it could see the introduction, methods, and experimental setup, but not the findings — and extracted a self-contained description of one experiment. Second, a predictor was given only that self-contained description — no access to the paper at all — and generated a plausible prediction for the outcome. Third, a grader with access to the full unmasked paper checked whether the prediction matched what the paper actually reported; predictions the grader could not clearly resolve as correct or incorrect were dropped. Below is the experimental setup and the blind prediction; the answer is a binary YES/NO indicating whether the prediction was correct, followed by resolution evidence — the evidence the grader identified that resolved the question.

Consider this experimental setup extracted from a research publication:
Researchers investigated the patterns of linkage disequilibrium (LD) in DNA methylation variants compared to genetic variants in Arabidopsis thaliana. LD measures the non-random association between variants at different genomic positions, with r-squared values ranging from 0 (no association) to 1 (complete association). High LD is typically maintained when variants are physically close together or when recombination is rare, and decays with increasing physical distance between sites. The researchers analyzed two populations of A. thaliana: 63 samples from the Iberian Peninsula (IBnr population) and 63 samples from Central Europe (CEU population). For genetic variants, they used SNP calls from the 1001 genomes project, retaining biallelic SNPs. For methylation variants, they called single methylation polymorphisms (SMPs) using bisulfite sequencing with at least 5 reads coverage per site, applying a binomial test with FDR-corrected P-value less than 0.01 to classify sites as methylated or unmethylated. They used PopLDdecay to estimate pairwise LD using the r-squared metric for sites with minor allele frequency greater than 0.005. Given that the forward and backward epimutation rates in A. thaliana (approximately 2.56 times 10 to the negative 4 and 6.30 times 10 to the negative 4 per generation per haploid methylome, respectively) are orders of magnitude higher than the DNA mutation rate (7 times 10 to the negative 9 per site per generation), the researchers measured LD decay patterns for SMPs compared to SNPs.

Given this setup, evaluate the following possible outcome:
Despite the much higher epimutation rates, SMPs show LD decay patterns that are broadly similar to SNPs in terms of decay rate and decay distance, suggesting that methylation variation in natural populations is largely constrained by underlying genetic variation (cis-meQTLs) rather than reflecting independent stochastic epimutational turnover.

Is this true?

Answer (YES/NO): NO